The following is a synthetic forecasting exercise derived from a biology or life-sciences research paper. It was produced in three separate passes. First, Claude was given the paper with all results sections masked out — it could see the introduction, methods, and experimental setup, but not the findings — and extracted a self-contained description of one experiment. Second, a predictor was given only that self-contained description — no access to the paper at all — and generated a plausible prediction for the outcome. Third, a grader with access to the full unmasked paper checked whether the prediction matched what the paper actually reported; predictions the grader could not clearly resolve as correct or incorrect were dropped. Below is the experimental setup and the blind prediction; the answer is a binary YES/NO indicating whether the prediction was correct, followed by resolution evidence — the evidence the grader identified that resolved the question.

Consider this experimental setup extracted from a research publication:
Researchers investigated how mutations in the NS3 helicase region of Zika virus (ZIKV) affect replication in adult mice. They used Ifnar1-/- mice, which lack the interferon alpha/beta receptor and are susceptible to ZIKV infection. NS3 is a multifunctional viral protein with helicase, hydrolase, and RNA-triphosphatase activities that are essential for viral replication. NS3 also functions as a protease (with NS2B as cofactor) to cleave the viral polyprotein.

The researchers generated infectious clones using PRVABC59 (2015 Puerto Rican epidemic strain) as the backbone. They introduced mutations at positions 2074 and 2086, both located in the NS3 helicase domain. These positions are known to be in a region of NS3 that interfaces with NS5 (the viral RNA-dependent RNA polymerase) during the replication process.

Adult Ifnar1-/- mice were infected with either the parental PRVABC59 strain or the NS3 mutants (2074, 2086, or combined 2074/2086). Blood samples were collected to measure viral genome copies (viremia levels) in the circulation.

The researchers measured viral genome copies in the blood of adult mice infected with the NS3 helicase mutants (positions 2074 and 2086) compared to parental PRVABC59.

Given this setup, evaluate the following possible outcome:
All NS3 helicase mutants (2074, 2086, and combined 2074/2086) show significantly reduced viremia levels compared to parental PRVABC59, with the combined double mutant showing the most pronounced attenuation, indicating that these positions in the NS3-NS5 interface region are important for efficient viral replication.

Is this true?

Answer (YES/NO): NO